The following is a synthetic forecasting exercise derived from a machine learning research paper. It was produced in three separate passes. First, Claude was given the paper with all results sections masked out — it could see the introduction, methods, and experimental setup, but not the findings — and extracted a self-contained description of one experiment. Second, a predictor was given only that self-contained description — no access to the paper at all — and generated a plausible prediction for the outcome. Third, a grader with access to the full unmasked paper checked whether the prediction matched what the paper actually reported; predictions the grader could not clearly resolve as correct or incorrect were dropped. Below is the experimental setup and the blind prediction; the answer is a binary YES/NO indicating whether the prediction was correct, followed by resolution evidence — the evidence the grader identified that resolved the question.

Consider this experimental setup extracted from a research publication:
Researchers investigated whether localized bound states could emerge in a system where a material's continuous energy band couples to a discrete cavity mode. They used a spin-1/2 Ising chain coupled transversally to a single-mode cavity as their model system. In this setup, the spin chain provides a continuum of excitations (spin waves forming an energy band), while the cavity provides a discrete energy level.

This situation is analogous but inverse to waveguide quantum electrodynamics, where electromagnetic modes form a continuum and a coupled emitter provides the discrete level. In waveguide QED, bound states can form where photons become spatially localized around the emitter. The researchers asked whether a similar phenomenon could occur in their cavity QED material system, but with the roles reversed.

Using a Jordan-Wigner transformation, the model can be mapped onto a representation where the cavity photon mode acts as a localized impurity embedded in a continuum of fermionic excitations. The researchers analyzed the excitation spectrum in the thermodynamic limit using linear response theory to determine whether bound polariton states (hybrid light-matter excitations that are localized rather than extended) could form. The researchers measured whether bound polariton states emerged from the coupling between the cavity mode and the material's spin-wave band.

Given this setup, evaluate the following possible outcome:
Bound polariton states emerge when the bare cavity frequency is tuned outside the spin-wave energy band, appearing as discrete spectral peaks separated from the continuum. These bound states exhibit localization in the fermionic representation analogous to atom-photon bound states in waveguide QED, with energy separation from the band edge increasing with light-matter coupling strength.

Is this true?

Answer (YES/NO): NO